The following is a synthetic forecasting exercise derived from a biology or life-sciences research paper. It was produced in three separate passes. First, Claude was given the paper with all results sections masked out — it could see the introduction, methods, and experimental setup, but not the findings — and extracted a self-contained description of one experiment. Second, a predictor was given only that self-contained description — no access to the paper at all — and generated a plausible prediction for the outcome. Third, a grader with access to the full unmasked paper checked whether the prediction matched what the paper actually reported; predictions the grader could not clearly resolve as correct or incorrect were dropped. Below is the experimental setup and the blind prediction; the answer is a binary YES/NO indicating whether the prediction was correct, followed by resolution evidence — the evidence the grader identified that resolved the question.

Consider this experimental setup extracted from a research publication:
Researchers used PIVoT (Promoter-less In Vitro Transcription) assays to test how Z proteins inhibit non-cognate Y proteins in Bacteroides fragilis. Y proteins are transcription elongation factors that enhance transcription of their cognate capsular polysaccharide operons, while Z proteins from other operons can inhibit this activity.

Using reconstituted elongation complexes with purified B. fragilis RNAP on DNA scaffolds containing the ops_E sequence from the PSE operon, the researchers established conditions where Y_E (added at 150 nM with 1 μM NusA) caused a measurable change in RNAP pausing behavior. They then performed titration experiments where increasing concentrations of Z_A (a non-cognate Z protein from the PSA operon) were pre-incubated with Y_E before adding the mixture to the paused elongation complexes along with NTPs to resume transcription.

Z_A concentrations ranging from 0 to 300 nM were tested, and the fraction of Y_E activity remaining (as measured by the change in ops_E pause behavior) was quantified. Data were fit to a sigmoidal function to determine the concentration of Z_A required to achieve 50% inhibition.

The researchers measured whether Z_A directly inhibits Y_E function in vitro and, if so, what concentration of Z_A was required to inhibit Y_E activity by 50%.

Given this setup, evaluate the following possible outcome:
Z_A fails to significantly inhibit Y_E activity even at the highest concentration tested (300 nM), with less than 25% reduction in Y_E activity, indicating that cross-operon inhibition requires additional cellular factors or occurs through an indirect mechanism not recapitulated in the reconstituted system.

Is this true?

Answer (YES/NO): NO